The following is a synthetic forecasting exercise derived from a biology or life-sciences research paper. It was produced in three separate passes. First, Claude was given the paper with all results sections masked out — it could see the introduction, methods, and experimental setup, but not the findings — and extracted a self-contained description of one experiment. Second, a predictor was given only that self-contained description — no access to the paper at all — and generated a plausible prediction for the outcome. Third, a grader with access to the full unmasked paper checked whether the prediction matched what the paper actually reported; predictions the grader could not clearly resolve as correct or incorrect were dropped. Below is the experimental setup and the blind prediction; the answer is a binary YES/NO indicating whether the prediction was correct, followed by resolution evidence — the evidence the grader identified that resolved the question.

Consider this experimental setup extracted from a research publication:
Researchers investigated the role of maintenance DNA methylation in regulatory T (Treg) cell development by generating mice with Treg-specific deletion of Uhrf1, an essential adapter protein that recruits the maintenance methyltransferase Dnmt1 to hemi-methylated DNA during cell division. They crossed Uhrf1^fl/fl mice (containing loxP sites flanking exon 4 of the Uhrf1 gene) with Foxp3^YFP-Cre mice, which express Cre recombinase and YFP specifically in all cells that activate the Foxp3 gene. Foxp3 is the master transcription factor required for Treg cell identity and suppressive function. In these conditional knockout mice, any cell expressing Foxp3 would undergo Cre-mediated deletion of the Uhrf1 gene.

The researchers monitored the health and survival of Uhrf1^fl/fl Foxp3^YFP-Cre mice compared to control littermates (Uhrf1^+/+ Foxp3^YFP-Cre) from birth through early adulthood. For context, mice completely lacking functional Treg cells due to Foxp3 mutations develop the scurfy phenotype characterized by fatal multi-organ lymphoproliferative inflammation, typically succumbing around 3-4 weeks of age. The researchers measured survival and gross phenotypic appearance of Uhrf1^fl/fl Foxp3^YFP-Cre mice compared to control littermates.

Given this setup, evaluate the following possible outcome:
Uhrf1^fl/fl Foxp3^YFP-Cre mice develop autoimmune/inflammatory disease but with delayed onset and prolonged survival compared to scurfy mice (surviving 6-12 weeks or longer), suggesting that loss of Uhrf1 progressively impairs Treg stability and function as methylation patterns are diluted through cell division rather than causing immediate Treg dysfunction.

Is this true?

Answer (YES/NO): NO